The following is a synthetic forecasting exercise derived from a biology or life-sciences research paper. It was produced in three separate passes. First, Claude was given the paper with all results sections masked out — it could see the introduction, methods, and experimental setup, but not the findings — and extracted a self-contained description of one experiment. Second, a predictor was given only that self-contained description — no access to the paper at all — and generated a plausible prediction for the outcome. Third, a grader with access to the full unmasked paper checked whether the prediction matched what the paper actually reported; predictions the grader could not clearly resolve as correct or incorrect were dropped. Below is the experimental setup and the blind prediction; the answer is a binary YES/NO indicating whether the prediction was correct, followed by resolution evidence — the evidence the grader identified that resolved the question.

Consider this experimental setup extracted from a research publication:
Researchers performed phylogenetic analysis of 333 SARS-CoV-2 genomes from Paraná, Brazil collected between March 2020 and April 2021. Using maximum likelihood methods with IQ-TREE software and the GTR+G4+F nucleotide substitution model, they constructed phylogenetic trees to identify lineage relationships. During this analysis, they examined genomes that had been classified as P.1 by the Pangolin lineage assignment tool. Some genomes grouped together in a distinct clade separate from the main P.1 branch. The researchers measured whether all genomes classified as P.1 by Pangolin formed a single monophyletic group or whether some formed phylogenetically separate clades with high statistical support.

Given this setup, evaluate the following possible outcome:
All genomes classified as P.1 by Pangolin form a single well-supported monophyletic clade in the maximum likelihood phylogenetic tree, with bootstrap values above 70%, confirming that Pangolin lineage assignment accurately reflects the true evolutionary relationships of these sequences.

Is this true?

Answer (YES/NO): NO